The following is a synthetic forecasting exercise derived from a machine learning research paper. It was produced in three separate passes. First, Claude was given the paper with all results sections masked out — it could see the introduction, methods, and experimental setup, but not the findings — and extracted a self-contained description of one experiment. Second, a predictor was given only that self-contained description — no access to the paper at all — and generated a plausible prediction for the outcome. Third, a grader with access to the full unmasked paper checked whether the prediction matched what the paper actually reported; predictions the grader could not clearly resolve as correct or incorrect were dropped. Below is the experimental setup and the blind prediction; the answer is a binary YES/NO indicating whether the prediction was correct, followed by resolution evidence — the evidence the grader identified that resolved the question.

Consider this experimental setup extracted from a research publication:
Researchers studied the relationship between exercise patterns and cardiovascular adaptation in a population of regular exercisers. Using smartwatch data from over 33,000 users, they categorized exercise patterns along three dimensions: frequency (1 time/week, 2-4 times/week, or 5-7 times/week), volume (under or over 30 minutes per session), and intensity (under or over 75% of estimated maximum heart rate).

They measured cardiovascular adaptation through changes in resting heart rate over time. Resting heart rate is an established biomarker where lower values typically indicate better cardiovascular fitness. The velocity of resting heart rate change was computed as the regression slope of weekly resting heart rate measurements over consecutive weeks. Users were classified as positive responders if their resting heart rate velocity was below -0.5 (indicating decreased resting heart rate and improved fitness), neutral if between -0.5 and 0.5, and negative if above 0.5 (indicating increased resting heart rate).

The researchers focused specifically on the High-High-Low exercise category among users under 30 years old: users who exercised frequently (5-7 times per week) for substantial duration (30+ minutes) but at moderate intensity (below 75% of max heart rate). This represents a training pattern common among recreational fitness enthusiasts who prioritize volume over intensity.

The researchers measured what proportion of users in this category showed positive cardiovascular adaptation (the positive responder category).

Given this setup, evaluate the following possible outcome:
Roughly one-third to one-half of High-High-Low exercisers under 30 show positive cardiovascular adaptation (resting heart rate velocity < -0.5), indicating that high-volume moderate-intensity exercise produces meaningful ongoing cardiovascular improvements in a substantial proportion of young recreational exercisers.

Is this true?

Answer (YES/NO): NO